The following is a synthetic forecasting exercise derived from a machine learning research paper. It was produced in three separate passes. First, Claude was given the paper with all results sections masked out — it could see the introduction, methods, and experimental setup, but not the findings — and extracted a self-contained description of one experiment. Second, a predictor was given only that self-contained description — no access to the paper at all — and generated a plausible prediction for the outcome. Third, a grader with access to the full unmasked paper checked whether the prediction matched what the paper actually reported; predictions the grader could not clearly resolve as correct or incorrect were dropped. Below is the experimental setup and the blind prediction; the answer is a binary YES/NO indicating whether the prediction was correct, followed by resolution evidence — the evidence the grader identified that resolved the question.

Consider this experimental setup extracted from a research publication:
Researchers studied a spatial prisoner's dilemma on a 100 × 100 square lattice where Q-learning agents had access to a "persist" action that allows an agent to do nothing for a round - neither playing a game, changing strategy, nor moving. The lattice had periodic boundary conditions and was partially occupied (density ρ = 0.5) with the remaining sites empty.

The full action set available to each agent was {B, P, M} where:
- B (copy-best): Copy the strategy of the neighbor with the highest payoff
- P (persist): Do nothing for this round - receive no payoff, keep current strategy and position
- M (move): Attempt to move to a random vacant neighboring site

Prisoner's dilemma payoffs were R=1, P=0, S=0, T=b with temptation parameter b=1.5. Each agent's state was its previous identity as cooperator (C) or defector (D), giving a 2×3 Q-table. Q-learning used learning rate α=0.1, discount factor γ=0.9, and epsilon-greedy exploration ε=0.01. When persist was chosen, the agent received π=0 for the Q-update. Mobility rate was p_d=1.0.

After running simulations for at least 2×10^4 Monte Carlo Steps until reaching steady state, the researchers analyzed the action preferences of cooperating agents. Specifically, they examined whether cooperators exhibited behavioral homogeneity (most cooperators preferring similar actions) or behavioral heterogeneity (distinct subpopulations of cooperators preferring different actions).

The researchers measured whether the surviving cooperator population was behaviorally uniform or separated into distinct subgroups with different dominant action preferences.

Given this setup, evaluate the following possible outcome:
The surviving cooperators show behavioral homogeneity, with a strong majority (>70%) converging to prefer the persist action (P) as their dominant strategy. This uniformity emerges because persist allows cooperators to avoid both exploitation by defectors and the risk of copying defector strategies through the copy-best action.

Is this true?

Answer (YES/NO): NO